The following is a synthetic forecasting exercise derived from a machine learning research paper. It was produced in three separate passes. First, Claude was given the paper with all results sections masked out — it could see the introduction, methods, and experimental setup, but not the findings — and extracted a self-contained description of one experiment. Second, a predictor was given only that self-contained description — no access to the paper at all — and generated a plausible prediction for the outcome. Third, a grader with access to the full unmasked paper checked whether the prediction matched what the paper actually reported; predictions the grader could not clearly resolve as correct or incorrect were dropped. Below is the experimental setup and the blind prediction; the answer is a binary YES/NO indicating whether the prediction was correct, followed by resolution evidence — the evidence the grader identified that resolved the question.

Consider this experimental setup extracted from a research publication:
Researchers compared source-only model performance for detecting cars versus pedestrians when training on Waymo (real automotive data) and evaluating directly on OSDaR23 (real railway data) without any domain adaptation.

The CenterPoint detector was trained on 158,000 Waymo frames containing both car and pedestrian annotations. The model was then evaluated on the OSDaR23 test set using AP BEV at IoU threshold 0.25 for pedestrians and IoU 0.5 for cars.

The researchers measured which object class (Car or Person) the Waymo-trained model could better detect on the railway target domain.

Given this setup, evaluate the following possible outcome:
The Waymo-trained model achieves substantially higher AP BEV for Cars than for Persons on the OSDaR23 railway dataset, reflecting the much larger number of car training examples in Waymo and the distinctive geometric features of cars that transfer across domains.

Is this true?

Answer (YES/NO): NO